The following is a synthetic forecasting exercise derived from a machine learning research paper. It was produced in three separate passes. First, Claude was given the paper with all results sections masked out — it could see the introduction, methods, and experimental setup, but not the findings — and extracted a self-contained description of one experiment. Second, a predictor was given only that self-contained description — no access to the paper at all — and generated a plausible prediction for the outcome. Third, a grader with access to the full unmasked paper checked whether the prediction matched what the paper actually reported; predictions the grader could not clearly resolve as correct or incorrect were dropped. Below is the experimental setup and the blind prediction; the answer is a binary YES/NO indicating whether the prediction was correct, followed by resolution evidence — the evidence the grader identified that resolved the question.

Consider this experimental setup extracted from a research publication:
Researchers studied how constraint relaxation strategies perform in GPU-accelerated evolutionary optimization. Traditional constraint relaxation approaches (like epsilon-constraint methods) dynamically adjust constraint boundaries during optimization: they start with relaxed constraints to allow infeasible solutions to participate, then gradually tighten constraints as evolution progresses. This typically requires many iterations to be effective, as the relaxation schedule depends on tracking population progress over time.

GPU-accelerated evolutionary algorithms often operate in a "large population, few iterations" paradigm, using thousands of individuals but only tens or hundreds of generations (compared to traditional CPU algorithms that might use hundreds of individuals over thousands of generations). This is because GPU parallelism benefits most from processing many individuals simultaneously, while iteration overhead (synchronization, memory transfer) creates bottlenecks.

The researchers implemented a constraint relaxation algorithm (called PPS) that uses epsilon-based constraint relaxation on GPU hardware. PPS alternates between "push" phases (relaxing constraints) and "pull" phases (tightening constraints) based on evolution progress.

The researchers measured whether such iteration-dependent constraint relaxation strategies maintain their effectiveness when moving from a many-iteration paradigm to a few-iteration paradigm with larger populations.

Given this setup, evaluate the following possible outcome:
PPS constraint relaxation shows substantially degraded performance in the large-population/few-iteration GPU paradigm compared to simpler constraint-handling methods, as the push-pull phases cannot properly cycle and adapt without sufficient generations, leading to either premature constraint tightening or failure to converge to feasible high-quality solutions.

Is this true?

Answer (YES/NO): NO